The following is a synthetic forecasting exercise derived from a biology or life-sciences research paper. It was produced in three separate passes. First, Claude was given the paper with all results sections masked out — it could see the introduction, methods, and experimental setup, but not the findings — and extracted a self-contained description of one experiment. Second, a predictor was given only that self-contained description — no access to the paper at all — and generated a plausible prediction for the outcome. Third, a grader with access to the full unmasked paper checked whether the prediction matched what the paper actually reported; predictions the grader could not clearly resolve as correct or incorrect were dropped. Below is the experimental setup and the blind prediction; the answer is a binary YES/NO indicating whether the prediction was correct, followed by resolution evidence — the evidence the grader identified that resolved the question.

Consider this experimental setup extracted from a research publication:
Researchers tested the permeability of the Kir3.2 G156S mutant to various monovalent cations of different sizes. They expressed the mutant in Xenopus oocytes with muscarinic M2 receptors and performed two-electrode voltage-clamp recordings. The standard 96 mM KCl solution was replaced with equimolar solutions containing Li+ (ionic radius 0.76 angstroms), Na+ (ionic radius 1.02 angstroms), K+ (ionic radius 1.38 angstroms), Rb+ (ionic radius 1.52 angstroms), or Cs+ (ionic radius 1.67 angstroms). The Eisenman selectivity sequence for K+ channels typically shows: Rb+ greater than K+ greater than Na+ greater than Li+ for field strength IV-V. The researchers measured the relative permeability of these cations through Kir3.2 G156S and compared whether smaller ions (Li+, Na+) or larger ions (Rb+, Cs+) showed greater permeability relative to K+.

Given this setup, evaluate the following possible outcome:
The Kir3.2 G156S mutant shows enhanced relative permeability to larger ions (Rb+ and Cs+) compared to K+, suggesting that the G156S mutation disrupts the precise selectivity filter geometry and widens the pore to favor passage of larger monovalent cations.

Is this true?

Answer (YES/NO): NO